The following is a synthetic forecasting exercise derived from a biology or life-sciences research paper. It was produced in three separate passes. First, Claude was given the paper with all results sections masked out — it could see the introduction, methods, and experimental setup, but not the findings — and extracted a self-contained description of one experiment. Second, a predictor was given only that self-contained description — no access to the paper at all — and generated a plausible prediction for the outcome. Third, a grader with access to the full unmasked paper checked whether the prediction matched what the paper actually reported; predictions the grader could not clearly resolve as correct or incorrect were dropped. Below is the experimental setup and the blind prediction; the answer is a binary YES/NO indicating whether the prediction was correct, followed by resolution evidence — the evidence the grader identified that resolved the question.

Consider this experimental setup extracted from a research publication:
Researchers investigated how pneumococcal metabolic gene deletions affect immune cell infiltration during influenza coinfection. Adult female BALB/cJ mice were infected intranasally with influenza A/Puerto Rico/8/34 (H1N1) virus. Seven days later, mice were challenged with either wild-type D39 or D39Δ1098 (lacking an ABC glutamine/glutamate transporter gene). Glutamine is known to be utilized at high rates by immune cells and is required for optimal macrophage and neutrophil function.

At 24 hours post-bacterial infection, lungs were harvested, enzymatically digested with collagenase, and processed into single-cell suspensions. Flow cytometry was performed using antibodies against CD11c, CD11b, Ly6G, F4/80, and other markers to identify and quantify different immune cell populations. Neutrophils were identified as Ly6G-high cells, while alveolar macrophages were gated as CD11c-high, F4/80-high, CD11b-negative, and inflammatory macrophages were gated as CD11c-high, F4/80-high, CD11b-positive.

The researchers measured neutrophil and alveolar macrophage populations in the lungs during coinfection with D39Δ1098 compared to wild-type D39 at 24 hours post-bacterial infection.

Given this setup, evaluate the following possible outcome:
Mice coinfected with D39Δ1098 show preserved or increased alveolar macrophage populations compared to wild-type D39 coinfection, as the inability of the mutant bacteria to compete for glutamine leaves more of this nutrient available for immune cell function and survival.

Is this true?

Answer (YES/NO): NO